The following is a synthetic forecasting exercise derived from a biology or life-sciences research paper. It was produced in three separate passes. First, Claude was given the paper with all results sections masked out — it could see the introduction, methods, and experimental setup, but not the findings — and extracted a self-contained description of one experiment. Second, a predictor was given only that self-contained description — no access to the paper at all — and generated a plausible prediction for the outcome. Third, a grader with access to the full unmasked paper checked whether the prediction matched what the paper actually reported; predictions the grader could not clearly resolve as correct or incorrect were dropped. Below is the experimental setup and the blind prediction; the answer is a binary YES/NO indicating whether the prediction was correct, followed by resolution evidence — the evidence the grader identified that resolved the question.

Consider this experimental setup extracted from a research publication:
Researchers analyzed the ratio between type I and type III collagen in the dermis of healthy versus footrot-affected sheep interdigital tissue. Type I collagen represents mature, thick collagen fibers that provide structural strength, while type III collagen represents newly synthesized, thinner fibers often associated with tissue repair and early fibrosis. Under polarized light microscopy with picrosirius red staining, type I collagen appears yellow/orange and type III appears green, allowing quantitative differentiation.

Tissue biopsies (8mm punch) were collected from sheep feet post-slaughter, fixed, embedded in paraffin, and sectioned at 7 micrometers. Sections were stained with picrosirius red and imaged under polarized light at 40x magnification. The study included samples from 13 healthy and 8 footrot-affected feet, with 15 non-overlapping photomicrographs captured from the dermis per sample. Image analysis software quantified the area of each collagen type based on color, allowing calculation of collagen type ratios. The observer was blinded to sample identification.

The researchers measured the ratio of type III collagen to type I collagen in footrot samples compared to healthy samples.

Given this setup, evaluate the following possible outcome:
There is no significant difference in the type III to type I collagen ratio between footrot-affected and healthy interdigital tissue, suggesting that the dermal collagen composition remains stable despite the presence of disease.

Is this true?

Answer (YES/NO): NO